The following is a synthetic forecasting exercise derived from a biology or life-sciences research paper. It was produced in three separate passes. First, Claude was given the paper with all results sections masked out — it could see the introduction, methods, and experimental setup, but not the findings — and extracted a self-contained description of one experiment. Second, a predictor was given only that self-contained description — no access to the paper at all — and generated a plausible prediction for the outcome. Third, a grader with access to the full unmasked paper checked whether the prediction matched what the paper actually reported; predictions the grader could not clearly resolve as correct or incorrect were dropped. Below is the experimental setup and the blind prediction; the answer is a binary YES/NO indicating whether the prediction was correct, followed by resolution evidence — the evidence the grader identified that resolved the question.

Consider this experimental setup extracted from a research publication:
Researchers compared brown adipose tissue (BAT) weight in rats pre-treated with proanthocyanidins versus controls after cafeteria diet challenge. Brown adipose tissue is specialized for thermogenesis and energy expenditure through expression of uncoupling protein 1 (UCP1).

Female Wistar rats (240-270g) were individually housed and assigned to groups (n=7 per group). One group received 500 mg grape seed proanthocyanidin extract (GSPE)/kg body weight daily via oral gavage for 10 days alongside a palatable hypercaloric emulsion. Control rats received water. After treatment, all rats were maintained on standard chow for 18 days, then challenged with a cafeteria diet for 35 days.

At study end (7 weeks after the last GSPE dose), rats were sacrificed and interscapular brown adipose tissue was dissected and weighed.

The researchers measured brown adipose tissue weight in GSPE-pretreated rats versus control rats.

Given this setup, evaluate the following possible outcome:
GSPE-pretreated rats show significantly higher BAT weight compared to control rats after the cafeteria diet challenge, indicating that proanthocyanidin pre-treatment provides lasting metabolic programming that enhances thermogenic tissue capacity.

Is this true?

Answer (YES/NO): NO